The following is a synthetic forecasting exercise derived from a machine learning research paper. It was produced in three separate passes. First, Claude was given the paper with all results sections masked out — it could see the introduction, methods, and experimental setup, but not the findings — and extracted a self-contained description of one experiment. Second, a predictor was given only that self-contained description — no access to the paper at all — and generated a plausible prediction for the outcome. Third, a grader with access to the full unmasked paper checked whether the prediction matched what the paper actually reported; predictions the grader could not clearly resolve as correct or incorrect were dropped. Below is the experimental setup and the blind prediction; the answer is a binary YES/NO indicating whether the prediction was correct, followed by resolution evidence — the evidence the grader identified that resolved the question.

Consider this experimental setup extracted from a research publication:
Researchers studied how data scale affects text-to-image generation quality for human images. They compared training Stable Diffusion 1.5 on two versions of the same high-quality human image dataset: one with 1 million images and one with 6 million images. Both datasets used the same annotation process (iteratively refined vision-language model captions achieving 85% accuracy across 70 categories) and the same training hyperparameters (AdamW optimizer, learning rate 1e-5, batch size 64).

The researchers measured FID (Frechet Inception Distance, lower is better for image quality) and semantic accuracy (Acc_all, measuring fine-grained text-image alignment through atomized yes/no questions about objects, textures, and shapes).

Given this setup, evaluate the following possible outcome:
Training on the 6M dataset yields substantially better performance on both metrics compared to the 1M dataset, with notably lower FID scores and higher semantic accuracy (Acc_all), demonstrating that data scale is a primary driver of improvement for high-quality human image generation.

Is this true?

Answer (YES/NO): NO